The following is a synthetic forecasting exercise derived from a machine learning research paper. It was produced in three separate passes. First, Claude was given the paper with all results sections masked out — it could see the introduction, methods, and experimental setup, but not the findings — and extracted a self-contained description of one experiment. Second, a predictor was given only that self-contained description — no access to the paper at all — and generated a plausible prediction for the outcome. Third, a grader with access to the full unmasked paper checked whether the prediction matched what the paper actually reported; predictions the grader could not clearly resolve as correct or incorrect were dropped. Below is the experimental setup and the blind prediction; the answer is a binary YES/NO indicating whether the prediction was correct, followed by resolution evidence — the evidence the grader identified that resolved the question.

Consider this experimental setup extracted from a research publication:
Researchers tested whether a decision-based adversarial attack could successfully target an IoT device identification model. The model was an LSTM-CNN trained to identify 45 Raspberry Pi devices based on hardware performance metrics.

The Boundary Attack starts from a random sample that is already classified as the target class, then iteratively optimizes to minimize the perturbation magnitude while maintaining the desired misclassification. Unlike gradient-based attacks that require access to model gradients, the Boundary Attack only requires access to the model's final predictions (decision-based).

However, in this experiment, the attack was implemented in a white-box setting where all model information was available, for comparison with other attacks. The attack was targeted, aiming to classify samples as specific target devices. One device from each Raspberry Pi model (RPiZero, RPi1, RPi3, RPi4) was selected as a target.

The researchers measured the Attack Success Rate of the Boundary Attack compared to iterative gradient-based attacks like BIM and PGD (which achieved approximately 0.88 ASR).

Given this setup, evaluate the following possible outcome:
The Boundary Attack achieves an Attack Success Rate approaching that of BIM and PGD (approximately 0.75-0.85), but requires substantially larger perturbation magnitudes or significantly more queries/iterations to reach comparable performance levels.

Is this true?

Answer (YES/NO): NO